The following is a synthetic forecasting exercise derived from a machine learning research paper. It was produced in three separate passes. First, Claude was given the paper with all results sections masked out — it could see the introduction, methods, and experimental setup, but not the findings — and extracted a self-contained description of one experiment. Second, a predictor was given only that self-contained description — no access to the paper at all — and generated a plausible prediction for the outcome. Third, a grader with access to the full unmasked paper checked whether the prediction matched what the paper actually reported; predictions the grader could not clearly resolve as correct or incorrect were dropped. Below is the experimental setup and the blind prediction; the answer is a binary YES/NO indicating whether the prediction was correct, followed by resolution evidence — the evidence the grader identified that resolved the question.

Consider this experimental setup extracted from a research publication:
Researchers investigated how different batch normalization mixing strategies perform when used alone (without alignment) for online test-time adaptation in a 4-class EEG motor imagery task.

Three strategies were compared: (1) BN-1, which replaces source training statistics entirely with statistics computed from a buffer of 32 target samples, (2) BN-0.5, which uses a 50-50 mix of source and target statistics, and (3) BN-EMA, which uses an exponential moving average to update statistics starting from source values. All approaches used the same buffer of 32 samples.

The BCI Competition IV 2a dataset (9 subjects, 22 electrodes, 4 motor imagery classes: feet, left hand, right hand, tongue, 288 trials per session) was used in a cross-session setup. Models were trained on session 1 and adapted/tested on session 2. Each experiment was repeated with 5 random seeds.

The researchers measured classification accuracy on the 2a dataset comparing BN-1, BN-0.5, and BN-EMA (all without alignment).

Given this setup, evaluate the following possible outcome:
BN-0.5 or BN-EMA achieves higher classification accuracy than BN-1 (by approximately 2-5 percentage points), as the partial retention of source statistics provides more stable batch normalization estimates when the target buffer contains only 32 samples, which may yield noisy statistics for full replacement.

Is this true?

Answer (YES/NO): NO